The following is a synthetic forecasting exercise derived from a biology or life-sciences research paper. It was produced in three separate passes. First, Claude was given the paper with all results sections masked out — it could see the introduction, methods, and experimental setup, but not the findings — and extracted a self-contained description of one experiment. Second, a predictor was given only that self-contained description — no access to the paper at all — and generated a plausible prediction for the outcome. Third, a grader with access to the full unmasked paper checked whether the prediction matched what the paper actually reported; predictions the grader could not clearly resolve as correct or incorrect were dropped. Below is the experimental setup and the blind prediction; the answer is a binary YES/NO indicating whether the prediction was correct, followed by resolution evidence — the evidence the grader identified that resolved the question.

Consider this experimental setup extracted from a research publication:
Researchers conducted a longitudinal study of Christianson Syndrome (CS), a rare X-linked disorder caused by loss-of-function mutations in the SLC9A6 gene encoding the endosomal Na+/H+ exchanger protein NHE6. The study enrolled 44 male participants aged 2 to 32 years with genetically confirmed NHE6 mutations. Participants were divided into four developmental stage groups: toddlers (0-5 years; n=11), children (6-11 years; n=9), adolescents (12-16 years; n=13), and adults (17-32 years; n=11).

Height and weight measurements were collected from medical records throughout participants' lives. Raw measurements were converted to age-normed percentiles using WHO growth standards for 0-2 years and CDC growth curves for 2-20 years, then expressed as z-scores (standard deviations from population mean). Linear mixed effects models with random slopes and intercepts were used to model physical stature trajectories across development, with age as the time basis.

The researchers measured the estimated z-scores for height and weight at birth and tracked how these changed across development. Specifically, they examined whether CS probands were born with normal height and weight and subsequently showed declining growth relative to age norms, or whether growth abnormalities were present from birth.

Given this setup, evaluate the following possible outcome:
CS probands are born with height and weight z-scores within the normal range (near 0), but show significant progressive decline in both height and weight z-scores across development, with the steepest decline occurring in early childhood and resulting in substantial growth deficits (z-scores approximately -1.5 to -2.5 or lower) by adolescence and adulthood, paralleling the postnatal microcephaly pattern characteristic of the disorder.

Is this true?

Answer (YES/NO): NO